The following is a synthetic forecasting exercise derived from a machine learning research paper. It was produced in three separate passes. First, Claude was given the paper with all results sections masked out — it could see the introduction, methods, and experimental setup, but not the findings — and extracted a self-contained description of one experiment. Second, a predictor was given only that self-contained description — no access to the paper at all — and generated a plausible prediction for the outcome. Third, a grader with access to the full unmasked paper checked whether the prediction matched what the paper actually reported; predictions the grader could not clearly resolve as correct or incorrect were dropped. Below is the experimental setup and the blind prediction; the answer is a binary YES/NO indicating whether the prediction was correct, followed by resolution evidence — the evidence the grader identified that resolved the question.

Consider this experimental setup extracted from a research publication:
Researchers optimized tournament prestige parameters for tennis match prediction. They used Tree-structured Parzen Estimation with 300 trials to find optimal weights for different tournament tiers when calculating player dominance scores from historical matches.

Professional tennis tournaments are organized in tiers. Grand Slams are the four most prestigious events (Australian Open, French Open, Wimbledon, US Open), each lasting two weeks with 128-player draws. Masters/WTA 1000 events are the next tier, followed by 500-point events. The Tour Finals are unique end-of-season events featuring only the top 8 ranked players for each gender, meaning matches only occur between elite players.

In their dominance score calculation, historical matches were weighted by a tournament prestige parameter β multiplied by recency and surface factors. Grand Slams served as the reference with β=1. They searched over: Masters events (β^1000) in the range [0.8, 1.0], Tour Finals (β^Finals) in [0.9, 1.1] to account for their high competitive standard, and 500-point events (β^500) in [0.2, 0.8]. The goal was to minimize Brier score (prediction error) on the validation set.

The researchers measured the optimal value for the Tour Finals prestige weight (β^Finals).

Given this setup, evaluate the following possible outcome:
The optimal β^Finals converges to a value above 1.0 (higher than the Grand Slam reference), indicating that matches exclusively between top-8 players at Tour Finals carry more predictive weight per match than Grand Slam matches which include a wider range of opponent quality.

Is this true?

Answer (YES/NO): NO